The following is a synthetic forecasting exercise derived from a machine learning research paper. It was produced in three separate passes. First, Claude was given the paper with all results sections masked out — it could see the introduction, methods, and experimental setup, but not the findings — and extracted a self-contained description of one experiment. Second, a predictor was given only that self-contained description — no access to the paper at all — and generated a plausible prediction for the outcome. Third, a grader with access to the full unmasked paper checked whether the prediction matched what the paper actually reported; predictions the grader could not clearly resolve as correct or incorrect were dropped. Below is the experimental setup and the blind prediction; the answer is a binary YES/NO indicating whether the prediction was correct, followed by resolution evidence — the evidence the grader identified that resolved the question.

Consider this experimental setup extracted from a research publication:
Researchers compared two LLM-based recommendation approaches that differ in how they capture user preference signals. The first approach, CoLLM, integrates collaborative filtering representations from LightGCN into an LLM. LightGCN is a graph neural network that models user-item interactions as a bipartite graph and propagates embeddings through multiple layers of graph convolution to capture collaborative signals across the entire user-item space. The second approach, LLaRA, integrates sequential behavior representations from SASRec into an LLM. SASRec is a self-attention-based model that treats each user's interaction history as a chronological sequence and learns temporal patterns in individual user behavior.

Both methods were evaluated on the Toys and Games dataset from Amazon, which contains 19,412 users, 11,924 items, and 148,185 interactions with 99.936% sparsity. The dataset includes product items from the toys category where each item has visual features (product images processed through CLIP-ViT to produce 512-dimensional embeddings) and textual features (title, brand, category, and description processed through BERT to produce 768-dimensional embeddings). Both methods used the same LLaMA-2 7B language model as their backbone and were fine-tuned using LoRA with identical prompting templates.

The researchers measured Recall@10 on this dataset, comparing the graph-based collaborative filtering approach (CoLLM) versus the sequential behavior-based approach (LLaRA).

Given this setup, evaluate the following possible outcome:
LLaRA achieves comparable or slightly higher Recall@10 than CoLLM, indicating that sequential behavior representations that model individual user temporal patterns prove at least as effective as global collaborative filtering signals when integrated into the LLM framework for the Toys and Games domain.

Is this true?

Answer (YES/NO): YES